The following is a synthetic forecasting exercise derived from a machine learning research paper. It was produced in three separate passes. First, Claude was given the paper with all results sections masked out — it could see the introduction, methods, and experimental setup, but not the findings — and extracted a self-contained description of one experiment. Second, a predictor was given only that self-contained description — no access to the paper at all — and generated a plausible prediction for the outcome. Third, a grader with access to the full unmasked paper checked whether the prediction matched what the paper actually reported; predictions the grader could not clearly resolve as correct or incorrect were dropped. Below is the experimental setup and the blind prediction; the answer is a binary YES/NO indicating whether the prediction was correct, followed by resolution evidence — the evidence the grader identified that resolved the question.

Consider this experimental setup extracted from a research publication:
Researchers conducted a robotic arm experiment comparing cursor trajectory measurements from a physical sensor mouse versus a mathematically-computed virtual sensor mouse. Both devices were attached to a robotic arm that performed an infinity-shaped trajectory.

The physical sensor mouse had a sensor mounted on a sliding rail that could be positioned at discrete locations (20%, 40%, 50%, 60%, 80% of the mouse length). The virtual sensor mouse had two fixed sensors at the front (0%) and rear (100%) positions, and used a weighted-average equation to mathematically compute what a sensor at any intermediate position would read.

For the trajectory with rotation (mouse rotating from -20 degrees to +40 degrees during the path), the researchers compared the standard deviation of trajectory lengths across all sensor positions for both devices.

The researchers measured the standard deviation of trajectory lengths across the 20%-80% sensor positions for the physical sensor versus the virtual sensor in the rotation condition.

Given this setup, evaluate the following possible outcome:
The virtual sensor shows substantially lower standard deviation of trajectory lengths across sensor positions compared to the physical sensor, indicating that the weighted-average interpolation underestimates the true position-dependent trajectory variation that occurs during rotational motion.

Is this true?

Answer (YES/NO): NO